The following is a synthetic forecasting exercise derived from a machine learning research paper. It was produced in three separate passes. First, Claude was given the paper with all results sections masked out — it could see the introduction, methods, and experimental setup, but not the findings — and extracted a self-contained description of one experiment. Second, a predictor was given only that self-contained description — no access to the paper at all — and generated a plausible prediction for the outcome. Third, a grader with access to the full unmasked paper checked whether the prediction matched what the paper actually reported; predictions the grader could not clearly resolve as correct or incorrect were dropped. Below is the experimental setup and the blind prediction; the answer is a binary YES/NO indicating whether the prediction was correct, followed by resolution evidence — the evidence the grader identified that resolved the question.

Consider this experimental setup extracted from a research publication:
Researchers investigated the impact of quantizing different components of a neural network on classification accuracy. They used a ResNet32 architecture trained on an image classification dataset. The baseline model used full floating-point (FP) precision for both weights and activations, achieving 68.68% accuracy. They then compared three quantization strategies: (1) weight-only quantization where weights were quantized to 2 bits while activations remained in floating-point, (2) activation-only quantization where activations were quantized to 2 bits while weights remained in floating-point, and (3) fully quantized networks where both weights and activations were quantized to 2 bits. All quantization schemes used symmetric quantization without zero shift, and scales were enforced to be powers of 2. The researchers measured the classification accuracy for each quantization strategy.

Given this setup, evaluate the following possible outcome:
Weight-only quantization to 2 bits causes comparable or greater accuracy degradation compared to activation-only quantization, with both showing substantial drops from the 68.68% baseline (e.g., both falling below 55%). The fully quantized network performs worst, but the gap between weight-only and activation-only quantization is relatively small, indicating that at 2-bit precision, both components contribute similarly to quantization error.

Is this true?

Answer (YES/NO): NO